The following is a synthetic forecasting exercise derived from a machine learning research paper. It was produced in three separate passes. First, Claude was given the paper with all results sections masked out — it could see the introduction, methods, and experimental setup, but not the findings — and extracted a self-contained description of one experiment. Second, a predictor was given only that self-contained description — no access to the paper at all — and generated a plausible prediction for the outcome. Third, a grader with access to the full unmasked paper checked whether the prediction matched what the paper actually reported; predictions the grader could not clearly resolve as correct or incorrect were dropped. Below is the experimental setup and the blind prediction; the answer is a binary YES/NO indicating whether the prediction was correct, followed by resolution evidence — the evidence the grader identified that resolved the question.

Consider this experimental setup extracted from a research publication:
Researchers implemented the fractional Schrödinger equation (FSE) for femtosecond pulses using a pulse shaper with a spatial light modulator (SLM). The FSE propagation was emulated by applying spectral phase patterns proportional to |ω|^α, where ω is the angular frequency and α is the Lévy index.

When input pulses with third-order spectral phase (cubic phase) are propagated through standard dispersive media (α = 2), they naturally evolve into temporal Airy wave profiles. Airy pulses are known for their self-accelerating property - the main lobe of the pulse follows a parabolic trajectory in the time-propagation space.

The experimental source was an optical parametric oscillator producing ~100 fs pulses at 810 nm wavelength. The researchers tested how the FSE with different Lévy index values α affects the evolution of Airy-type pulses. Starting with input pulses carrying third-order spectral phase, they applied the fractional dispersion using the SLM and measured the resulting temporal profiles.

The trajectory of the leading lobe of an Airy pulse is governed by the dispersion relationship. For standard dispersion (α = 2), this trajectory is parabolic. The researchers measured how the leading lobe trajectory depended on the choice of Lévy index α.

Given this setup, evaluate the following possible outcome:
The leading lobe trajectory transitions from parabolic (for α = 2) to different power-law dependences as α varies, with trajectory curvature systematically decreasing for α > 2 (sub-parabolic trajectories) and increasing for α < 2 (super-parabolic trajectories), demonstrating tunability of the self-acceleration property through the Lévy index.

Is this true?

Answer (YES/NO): NO